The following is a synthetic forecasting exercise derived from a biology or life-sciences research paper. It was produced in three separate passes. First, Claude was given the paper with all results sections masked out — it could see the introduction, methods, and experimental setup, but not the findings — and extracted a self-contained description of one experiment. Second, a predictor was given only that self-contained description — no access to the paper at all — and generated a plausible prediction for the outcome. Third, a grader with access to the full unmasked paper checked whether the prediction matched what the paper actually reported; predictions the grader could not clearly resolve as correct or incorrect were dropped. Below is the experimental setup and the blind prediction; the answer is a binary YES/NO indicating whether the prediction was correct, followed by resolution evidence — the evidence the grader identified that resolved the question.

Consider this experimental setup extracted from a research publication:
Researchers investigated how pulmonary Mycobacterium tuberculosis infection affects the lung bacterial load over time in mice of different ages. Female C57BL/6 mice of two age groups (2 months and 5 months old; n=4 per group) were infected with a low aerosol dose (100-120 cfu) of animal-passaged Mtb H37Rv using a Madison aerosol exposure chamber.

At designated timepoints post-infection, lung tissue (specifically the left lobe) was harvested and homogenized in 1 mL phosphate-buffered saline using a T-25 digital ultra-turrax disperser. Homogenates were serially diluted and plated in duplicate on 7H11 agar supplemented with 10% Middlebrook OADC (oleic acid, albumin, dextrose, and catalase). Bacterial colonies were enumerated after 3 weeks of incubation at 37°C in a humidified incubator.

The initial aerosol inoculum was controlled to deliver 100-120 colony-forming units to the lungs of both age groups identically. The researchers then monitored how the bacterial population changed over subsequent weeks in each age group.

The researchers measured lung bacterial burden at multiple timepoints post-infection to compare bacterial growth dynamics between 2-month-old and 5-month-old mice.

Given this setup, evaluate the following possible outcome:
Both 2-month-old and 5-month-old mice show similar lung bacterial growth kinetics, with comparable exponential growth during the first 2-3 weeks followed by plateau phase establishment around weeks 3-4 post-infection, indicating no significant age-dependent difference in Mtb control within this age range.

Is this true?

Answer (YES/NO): NO